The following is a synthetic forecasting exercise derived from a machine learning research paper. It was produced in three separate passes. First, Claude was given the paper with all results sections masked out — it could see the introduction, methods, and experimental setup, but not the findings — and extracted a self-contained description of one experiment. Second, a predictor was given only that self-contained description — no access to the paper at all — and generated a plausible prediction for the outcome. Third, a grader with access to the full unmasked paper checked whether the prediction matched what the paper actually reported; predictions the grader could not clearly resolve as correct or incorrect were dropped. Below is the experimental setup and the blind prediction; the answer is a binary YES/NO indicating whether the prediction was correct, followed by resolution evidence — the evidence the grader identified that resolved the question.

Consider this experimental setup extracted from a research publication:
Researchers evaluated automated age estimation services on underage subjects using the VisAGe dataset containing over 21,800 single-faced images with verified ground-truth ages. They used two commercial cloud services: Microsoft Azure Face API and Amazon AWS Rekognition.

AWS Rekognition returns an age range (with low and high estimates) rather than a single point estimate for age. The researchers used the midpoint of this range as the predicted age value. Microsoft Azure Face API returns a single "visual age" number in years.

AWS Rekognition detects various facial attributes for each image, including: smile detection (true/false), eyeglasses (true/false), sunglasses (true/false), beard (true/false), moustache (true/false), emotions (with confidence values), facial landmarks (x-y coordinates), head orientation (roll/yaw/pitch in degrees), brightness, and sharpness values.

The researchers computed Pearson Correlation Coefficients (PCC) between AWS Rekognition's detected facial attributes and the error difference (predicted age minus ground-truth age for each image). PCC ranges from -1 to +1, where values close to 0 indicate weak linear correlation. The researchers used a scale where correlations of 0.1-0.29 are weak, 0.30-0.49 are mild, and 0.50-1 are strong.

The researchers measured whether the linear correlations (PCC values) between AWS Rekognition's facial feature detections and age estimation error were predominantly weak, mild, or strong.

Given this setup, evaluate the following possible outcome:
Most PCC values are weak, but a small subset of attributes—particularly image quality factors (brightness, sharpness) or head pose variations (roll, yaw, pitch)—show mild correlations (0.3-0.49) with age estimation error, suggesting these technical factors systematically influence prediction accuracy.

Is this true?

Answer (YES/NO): NO